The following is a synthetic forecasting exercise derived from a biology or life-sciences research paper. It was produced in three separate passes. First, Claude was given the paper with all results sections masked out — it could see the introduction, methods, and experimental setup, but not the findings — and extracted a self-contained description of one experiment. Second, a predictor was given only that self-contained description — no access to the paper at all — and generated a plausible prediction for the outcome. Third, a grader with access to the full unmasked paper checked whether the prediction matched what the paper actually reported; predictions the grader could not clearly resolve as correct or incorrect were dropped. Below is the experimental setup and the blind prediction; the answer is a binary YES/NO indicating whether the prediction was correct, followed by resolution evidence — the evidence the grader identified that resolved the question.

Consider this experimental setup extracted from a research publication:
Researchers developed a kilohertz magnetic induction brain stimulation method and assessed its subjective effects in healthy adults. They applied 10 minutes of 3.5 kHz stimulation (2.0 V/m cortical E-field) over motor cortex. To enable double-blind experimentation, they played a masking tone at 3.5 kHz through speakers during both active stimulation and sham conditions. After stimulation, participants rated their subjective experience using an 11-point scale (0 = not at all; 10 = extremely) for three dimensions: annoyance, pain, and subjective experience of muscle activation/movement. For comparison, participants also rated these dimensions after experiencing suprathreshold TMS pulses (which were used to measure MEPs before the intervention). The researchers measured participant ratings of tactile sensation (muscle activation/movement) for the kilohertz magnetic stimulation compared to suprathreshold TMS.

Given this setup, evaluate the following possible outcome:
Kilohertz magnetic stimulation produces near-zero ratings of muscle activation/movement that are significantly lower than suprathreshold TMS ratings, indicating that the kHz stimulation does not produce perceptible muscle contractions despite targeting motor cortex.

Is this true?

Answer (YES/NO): YES